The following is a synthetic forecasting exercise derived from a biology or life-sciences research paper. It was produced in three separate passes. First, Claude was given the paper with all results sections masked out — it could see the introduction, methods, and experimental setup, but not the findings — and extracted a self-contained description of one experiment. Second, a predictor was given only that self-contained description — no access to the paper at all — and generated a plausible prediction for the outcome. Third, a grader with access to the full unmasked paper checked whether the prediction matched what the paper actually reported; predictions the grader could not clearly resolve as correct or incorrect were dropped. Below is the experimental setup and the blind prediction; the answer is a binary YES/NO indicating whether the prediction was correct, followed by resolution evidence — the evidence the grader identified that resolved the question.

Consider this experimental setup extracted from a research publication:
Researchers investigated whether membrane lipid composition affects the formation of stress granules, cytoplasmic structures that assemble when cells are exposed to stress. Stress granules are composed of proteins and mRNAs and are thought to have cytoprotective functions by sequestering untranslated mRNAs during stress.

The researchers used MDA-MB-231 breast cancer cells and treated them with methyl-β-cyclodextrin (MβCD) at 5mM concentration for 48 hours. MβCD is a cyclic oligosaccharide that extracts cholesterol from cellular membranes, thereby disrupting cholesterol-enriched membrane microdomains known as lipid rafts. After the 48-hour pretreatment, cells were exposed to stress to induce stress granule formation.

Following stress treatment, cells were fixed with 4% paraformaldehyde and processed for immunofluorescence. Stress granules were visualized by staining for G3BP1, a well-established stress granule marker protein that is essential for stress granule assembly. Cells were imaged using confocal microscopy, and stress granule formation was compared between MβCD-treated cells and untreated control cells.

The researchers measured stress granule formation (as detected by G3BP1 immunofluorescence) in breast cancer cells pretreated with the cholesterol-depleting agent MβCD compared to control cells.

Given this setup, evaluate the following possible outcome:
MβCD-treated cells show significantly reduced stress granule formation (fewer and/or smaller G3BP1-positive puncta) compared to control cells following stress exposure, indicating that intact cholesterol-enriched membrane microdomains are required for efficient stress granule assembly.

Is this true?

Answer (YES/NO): YES